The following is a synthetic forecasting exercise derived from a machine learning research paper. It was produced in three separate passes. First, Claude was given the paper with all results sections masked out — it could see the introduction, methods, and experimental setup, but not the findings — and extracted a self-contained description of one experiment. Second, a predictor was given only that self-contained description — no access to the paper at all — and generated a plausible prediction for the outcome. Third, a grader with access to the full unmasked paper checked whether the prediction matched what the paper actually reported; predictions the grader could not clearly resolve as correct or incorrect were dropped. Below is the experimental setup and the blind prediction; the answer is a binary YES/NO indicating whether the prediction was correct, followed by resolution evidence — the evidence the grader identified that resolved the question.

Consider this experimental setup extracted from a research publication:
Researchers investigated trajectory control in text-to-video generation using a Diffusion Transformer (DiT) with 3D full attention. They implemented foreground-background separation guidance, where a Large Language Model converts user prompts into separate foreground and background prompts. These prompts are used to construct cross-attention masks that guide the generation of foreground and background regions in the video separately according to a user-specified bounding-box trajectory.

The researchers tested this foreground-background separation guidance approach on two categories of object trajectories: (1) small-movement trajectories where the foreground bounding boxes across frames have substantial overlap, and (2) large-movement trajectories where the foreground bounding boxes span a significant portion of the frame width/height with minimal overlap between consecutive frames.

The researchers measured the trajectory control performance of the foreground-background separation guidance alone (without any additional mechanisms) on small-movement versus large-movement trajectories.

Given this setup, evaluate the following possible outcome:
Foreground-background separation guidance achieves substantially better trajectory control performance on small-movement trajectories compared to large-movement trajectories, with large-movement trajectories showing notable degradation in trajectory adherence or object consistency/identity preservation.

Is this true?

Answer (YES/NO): YES